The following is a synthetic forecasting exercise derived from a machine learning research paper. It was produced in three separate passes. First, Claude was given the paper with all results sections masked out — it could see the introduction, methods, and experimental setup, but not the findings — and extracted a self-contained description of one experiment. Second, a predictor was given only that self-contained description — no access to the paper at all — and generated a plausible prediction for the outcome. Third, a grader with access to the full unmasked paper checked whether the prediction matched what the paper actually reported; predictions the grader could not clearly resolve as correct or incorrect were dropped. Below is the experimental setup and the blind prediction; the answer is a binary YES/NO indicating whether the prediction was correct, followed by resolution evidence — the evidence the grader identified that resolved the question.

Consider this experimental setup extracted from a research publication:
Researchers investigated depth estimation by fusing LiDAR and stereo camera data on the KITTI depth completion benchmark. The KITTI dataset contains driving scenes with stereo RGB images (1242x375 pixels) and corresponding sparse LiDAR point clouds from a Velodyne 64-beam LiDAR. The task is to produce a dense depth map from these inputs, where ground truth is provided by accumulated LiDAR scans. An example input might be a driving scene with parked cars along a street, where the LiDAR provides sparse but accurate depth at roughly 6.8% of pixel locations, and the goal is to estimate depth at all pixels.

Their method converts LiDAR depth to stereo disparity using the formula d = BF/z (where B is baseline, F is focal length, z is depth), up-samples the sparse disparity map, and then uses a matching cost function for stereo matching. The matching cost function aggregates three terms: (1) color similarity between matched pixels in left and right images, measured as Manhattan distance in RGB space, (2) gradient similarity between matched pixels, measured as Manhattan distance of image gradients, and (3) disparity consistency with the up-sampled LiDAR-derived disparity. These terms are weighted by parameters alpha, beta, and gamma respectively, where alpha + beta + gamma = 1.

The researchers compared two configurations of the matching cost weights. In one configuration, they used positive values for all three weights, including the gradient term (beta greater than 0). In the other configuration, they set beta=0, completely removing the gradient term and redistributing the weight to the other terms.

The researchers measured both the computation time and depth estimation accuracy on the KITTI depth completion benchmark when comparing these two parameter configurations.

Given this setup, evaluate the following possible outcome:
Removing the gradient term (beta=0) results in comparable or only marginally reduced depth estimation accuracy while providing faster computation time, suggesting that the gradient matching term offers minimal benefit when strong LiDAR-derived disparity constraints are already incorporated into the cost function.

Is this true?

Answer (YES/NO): NO